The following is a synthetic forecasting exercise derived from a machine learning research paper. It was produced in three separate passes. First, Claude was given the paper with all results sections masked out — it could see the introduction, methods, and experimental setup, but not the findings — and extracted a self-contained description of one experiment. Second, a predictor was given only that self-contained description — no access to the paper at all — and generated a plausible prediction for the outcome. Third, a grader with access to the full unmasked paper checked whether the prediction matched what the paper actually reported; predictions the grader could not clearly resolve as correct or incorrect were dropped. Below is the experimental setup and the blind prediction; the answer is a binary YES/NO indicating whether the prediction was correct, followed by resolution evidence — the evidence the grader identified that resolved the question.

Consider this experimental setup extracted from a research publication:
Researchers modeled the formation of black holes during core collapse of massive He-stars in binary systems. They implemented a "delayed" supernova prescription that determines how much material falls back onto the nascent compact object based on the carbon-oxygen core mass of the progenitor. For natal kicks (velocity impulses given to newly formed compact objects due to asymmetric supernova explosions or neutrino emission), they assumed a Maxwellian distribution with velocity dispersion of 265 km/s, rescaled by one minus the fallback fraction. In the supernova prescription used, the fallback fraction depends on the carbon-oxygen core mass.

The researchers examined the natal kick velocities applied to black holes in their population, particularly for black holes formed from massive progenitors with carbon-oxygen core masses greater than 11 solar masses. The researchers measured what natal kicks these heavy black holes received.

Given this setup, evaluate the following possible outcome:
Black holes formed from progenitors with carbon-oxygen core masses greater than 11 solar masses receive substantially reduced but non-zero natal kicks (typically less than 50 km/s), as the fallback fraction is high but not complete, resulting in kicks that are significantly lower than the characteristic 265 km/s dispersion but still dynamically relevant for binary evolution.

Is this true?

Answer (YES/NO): NO